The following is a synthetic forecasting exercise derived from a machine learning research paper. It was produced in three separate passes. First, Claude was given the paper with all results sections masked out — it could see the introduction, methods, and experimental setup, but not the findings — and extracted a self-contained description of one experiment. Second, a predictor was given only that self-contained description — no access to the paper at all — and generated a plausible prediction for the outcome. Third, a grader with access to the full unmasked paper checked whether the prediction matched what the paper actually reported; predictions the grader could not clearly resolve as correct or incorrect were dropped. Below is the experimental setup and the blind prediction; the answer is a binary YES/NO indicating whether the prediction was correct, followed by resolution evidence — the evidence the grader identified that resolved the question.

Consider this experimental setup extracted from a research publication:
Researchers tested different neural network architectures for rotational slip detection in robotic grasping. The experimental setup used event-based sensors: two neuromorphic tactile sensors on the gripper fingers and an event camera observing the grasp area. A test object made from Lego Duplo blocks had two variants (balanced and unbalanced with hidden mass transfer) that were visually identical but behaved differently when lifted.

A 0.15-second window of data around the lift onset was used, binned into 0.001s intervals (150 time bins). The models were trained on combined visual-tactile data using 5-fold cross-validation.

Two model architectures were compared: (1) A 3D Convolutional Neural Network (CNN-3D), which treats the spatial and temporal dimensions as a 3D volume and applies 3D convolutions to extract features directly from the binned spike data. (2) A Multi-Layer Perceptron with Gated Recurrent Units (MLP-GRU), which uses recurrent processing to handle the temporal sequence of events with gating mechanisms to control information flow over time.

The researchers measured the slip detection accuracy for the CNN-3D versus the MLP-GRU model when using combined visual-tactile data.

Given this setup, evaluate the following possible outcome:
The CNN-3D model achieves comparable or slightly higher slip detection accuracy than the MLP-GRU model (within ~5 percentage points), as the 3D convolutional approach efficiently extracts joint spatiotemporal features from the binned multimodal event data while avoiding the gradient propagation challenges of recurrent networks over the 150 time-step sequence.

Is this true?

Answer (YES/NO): NO